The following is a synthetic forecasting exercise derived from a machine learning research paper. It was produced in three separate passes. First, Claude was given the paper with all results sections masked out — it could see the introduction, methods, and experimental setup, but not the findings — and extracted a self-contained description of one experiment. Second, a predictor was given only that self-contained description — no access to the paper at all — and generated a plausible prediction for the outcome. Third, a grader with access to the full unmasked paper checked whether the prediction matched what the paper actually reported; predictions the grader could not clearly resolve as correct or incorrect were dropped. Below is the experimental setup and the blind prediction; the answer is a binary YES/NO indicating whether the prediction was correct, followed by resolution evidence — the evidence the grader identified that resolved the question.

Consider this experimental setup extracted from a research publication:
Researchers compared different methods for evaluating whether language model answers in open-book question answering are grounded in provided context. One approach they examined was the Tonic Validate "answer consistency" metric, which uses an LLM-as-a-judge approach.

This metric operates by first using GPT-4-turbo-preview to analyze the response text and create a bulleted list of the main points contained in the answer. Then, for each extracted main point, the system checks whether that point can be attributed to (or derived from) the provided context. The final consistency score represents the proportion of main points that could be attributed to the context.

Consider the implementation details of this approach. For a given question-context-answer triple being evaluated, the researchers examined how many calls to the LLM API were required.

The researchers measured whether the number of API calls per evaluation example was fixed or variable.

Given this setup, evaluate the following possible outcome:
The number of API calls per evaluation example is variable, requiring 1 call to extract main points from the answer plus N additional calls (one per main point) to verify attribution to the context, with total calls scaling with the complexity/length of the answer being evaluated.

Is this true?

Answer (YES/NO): YES